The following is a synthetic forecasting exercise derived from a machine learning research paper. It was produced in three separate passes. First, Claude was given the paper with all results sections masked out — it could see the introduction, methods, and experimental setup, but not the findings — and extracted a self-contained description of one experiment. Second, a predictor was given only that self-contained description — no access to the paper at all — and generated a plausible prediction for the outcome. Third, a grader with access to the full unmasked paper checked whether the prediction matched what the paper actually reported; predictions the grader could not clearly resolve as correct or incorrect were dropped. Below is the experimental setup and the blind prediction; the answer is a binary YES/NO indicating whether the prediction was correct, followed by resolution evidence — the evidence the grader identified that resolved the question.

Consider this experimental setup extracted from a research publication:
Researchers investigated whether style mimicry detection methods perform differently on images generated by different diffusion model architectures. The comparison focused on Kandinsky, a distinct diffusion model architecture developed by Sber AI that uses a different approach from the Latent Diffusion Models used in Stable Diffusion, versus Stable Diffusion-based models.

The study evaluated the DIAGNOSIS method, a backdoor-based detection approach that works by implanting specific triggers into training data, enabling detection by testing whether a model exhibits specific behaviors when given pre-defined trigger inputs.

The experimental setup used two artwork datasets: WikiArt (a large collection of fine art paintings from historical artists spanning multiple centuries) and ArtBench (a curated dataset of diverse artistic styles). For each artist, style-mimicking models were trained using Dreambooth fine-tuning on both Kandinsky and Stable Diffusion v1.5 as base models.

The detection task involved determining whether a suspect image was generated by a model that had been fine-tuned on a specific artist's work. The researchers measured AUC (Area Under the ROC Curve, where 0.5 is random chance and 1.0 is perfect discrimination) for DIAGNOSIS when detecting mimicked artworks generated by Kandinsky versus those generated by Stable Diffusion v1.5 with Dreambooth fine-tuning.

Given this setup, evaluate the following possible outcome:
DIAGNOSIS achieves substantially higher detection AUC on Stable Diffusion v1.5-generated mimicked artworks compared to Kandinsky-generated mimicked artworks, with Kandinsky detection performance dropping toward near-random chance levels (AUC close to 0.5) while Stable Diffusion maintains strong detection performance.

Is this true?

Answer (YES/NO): NO